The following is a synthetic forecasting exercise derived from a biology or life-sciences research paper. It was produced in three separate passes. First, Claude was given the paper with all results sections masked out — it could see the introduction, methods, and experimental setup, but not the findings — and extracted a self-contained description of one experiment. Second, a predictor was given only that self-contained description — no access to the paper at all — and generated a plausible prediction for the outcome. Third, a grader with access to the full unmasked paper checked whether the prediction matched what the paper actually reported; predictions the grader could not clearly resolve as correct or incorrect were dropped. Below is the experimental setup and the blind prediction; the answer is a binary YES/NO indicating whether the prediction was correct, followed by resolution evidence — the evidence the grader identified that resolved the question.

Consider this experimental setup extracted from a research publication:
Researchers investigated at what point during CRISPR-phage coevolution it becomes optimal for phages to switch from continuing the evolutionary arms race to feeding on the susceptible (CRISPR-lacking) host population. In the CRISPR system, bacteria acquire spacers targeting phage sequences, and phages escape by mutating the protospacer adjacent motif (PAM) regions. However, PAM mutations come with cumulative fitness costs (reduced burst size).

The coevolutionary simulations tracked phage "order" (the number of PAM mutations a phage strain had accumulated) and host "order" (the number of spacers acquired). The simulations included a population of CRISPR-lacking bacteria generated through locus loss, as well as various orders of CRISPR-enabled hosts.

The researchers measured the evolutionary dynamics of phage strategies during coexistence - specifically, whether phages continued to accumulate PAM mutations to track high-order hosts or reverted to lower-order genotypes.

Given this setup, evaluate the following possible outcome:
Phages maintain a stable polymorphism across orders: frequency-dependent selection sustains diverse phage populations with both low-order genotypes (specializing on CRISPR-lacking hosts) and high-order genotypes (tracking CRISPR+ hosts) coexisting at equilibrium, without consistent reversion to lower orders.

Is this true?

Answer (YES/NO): NO